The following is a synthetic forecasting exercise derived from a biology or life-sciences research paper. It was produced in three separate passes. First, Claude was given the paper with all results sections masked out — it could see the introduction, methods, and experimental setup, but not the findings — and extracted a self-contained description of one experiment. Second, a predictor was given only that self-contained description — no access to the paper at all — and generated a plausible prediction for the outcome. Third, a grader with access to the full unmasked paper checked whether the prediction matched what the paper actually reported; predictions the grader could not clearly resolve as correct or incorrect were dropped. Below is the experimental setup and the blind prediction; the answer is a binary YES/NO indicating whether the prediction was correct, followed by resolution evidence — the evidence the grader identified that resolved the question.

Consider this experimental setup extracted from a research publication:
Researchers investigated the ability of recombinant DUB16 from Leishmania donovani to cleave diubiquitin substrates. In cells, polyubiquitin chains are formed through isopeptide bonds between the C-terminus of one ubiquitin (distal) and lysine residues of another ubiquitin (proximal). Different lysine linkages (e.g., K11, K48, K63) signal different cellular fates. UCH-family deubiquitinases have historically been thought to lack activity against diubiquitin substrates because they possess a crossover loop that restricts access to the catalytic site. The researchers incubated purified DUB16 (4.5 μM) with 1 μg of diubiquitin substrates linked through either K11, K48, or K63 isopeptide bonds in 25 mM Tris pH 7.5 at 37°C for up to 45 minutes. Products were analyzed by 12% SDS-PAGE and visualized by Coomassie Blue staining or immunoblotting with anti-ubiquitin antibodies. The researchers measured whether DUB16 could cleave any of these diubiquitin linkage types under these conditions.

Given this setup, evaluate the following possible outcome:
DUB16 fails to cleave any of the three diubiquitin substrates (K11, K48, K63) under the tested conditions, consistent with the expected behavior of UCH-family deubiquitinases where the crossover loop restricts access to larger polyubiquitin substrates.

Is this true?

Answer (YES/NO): NO